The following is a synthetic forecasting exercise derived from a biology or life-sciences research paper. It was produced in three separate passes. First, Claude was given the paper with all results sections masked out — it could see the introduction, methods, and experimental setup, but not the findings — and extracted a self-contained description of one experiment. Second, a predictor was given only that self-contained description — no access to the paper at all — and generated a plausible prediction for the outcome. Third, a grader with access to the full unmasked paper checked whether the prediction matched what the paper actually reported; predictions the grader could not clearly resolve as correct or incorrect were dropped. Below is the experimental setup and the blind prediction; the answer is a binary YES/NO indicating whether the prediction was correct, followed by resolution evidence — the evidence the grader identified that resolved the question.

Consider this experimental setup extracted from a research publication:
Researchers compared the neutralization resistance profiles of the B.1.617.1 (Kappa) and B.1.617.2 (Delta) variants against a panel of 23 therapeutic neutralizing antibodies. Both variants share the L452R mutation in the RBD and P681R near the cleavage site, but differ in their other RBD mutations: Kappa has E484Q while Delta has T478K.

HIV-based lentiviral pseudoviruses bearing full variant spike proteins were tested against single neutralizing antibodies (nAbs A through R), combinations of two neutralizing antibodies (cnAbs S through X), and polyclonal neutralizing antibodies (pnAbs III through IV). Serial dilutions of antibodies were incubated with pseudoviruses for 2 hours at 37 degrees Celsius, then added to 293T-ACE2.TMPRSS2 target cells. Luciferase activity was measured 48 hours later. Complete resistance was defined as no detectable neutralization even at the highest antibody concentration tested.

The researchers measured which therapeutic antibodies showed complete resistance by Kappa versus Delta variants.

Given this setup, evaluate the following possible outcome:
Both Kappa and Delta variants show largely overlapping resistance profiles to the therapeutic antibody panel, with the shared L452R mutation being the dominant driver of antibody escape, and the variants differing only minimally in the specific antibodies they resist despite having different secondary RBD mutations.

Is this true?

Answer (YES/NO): NO